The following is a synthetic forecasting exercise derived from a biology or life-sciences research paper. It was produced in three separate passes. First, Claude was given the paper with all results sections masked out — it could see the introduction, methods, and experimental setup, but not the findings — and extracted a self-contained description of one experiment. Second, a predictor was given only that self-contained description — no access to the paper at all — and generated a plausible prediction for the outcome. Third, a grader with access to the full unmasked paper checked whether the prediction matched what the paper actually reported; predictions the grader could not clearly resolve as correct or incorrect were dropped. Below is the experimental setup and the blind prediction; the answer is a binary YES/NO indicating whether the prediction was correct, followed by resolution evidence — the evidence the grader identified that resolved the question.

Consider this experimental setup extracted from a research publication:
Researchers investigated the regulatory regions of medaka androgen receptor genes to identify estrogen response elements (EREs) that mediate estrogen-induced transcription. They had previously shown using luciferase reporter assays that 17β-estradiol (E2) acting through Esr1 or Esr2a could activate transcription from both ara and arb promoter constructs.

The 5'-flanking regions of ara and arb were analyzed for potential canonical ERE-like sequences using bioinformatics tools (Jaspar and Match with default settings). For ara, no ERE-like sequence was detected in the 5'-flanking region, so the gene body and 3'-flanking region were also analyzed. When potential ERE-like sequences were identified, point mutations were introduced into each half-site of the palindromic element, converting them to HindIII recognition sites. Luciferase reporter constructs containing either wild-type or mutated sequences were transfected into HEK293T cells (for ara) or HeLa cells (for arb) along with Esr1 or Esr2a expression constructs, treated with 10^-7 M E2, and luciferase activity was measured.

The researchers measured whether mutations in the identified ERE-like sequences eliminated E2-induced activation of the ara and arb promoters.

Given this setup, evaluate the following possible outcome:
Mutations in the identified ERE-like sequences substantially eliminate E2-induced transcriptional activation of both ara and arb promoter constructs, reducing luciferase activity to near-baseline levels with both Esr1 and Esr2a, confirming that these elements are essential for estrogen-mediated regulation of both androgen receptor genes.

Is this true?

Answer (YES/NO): YES